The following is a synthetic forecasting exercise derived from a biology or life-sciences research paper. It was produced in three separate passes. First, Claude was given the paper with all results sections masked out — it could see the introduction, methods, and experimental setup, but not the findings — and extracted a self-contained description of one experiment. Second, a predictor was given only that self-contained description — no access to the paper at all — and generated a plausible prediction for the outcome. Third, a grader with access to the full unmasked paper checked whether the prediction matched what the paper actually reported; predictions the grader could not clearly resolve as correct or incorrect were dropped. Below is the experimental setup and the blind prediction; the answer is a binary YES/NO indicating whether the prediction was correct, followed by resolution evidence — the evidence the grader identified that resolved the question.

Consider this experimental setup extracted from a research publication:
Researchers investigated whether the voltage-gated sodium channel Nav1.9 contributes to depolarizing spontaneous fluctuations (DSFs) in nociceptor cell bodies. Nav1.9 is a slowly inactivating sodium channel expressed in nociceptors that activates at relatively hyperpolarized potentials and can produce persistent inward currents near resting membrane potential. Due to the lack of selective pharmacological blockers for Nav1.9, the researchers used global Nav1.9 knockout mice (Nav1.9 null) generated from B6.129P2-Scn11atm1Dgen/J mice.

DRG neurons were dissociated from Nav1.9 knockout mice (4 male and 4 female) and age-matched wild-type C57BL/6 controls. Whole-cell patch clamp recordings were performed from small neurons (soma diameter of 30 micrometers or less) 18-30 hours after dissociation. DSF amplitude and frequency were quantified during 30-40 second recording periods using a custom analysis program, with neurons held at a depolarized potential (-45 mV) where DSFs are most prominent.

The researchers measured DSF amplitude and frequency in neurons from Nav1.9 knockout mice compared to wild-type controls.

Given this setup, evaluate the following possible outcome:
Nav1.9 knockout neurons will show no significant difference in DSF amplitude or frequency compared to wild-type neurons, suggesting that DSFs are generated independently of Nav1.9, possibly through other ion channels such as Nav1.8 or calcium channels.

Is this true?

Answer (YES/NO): NO